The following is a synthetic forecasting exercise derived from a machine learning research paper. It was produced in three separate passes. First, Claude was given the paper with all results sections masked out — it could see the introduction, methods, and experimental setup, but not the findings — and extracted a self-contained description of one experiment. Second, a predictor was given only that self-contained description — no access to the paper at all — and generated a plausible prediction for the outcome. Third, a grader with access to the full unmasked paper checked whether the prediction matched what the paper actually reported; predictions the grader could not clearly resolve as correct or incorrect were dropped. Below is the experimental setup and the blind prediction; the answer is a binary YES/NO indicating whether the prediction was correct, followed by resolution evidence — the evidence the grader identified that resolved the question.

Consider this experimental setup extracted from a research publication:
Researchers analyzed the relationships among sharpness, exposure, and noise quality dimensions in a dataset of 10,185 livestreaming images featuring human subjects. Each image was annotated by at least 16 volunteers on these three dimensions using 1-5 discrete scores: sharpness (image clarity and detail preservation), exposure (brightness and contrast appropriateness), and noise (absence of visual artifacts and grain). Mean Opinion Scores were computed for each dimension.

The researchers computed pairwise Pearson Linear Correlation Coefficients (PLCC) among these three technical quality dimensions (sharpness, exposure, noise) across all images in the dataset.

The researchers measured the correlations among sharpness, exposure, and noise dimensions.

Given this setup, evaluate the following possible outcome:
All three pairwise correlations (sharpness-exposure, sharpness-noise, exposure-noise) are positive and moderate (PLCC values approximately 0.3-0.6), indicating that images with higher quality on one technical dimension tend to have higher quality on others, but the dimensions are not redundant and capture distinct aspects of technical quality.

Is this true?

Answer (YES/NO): NO